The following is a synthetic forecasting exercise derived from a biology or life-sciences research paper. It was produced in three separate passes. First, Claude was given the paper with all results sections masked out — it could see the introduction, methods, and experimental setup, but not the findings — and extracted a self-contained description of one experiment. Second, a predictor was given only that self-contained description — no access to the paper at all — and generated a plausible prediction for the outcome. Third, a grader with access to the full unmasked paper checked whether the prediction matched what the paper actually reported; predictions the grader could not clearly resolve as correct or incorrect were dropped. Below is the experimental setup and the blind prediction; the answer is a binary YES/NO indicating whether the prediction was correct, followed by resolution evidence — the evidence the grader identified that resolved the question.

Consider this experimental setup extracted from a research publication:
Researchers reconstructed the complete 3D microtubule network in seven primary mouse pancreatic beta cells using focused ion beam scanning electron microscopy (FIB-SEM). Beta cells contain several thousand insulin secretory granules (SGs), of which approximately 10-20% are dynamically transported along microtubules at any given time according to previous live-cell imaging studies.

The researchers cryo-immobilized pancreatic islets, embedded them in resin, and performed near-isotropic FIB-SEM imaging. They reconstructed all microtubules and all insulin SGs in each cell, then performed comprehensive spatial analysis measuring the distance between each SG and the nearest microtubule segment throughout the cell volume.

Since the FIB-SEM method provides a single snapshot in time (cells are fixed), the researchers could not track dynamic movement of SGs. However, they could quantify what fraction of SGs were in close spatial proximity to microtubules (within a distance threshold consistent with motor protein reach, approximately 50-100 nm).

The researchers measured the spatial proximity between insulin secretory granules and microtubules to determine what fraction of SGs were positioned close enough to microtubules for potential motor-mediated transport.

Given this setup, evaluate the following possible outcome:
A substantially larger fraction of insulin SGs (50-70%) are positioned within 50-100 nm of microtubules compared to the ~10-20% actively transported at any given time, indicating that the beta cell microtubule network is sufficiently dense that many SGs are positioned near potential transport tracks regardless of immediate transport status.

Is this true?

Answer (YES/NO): NO